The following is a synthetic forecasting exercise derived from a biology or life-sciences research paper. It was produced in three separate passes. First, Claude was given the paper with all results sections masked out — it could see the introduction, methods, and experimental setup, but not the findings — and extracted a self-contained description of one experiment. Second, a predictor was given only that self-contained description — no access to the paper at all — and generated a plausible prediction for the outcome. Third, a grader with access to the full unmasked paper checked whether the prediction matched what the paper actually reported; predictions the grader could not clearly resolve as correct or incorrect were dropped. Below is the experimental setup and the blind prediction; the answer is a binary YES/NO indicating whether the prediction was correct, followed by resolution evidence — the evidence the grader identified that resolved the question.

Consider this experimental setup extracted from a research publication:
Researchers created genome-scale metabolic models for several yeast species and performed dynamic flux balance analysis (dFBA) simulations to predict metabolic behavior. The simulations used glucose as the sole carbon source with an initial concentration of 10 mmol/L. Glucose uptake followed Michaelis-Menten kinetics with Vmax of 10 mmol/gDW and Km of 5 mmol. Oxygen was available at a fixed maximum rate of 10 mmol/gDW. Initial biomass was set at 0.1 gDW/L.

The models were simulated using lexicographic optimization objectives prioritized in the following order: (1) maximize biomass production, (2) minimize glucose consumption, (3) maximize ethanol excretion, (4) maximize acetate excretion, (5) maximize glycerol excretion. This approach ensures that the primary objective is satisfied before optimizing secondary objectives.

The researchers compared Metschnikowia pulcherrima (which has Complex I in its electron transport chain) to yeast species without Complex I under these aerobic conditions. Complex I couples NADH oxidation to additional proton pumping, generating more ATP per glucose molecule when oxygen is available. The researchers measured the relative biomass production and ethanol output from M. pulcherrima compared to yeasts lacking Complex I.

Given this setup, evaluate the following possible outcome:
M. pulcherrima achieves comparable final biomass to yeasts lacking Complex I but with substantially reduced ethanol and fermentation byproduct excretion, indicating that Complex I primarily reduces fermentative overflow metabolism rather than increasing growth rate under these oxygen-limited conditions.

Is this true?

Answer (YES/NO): NO